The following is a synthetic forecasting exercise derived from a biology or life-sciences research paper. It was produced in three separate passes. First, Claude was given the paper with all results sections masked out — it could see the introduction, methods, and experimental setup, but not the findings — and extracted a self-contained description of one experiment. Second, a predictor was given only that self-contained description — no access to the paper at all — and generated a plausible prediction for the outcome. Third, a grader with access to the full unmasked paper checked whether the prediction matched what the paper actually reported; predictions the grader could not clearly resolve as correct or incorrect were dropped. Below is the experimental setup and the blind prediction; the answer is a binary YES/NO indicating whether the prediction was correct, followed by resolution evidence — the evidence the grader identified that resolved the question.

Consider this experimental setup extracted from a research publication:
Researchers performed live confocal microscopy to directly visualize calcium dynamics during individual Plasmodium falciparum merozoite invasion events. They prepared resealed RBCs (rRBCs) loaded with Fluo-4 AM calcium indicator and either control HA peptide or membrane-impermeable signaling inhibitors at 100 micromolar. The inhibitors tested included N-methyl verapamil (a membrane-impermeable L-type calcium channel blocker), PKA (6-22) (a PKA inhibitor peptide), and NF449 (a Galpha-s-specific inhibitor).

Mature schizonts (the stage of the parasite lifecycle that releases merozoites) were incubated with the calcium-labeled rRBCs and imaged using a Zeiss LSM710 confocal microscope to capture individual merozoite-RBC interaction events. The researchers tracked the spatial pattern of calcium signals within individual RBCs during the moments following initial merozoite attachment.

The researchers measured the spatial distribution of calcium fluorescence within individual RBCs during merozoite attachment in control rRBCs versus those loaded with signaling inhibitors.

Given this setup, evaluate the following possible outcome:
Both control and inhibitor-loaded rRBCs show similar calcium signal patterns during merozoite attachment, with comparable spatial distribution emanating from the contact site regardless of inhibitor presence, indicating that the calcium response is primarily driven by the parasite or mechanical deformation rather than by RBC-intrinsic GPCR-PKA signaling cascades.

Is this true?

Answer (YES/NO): NO